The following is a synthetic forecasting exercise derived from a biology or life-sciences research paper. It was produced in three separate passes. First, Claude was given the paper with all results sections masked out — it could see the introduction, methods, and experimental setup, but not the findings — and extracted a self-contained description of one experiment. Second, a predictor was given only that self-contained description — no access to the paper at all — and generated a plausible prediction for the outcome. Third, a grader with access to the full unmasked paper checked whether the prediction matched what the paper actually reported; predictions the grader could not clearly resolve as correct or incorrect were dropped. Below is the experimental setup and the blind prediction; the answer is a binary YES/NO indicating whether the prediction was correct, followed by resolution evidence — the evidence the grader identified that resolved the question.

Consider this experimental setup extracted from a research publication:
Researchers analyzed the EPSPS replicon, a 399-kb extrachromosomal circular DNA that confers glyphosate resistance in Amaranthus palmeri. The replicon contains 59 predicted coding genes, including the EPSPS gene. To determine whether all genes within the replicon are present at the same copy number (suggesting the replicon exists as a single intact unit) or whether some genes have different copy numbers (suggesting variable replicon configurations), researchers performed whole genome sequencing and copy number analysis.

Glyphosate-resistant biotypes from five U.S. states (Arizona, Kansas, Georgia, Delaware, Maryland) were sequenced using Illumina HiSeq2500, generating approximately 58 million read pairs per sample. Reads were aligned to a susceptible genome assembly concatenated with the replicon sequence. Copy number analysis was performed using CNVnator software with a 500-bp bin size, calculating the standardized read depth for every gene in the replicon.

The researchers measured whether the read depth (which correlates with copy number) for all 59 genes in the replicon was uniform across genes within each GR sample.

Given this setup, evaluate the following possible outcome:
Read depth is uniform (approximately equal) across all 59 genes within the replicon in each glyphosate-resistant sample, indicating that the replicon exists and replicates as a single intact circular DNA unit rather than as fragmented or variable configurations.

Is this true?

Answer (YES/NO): YES